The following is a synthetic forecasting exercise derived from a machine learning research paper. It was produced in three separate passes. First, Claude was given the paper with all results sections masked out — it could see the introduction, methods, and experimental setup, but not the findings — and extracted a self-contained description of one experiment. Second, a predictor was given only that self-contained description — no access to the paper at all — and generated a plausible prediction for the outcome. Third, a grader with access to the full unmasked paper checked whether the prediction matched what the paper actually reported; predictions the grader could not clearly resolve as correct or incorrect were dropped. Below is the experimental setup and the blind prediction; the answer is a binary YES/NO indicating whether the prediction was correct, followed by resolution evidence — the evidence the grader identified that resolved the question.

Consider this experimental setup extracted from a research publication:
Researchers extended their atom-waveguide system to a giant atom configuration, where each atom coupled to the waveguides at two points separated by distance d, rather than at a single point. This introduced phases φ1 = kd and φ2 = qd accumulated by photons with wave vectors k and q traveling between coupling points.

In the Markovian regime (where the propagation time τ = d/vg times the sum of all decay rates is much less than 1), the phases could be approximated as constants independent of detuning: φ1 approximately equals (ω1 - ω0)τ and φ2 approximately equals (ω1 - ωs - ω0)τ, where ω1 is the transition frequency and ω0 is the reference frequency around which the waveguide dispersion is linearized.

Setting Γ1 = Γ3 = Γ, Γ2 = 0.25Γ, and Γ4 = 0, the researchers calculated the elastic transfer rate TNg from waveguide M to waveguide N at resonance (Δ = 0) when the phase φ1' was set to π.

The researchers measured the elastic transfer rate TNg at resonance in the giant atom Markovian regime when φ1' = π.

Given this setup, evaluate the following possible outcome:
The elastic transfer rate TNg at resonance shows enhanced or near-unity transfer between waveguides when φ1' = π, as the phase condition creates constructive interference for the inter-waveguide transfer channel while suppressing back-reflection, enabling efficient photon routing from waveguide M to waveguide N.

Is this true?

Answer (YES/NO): NO